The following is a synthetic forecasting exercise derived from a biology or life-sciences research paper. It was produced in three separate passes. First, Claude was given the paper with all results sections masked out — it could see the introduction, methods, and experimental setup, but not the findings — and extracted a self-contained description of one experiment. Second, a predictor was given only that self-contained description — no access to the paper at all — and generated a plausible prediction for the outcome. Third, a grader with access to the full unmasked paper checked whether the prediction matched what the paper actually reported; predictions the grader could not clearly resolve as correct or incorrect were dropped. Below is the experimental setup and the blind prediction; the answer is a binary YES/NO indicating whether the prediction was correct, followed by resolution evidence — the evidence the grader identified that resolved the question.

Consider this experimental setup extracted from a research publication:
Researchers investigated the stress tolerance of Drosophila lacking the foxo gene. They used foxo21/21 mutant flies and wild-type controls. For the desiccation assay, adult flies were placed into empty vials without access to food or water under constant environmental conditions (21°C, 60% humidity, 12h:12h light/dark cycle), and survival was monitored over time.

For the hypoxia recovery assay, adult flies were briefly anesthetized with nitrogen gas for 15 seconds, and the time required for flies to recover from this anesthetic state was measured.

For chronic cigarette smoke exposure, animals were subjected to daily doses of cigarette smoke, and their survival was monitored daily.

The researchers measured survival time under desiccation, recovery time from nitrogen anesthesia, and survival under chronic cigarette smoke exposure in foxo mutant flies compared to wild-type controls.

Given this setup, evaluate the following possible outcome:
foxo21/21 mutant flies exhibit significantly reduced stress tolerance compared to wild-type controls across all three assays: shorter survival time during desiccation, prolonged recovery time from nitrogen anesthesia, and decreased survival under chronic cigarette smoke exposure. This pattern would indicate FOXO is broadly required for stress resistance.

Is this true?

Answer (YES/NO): YES